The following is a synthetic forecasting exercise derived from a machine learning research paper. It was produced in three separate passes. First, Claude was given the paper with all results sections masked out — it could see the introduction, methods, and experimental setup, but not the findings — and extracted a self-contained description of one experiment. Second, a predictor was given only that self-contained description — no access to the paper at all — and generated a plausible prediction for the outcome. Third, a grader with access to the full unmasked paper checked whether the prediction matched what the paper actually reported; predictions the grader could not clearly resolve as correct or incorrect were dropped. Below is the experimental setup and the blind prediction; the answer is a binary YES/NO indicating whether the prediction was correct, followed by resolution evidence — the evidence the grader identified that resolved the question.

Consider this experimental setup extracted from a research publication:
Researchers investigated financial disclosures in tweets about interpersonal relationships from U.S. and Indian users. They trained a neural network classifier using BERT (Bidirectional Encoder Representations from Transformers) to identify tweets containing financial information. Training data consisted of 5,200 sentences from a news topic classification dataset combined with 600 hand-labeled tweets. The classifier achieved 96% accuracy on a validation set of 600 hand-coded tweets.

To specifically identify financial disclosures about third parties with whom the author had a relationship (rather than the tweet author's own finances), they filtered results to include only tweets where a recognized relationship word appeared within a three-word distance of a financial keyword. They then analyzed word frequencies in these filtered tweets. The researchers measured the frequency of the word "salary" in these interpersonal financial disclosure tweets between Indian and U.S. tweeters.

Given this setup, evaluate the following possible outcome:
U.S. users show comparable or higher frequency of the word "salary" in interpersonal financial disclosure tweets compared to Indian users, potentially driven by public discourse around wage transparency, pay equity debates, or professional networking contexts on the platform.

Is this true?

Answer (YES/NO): NO